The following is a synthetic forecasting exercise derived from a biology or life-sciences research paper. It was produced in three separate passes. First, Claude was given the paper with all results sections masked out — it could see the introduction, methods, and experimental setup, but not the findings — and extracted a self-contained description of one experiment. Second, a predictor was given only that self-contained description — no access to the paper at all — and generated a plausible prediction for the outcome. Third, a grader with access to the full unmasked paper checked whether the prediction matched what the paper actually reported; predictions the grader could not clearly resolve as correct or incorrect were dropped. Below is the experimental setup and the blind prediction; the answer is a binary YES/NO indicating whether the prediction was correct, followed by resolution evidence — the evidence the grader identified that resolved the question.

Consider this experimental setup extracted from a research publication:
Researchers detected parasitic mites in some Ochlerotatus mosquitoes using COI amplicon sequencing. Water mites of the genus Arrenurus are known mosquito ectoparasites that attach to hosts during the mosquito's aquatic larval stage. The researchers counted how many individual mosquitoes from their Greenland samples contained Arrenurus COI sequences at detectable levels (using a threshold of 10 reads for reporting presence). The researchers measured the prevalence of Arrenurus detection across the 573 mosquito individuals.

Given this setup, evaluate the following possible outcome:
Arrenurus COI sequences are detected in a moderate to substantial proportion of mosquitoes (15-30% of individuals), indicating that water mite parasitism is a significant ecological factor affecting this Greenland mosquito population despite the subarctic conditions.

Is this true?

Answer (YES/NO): NO